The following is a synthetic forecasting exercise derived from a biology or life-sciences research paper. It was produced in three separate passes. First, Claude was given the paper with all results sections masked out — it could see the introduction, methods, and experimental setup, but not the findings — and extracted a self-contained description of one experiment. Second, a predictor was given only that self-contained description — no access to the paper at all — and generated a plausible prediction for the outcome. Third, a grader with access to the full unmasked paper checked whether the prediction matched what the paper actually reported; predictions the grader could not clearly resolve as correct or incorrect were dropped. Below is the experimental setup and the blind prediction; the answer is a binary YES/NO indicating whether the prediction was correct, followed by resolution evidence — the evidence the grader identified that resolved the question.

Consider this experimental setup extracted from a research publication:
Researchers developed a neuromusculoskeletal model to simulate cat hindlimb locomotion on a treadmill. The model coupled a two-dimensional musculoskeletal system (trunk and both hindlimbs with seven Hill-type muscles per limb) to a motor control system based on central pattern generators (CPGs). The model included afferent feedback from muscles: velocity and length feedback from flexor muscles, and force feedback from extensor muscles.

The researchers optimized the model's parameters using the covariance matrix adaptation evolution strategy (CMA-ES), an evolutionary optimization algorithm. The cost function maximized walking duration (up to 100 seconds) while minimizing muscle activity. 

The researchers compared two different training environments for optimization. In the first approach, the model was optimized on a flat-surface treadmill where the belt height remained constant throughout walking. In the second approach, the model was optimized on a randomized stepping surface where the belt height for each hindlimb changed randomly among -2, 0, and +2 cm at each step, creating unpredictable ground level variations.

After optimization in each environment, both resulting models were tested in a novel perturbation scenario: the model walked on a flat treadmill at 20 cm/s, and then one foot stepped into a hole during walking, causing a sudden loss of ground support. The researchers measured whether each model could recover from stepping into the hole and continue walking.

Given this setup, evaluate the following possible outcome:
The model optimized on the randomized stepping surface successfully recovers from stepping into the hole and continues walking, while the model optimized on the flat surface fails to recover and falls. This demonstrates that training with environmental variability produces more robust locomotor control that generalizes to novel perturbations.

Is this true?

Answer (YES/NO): YES